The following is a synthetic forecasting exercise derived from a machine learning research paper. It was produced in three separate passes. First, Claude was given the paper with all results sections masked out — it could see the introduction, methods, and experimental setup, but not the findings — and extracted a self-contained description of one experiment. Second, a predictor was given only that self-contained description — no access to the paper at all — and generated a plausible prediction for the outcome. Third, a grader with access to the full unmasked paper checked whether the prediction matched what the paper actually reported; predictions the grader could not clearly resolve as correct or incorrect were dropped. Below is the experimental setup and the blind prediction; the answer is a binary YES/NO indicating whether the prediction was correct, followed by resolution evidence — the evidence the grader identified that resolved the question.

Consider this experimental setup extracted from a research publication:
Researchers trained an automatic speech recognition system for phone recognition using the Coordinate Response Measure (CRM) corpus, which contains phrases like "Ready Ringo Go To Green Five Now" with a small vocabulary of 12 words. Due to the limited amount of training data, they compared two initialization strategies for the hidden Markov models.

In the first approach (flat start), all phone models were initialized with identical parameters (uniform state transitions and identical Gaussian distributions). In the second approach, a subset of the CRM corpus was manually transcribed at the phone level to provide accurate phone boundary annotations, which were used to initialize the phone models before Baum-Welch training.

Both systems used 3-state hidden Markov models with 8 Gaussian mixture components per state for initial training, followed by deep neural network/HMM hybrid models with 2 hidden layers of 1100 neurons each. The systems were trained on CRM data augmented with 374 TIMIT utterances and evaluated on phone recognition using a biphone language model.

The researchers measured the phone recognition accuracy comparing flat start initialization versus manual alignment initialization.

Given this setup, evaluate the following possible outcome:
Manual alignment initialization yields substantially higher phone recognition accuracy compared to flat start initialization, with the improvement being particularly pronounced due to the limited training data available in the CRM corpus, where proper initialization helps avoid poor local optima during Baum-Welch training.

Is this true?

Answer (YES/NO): YES